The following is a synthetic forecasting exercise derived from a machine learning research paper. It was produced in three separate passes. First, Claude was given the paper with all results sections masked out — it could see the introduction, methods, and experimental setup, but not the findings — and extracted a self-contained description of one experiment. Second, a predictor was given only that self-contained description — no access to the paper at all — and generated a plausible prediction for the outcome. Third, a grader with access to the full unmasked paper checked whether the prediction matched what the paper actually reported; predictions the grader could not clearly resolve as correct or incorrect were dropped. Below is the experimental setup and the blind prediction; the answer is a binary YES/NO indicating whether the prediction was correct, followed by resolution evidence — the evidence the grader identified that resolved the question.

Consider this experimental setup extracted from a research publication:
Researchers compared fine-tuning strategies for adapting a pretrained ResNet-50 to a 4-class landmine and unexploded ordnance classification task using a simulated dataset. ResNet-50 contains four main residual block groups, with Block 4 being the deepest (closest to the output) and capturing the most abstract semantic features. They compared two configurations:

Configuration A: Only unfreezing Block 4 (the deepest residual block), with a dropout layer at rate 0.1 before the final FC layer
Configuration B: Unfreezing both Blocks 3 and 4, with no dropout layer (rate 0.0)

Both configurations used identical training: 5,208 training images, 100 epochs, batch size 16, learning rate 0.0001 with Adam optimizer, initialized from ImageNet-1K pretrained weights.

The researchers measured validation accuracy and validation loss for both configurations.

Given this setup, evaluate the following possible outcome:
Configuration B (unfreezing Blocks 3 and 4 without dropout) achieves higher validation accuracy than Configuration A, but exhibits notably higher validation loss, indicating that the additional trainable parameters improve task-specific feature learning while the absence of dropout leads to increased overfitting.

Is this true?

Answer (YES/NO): NO